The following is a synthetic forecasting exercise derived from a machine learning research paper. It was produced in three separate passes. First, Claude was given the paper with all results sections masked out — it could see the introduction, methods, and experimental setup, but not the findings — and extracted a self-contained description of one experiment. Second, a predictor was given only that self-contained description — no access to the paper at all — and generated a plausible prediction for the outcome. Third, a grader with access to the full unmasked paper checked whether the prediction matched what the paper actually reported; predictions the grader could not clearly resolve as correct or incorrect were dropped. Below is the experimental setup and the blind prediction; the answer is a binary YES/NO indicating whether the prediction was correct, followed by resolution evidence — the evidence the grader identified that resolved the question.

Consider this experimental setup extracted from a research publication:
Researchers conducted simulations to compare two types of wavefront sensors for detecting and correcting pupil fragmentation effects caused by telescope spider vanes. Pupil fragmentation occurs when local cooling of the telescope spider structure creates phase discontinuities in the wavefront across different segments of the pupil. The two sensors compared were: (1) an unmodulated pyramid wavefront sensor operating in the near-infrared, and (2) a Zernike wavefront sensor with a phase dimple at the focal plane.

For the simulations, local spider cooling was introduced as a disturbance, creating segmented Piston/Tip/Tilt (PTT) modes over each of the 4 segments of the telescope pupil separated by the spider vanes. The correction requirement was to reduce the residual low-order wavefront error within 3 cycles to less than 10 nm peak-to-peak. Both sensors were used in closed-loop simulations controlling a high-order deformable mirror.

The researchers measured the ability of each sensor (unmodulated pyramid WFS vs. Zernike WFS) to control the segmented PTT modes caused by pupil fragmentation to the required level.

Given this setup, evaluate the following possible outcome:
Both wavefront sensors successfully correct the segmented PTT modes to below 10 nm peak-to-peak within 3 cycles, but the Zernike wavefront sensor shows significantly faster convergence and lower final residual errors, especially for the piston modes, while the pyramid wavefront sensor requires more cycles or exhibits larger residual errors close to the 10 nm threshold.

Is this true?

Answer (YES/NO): NO